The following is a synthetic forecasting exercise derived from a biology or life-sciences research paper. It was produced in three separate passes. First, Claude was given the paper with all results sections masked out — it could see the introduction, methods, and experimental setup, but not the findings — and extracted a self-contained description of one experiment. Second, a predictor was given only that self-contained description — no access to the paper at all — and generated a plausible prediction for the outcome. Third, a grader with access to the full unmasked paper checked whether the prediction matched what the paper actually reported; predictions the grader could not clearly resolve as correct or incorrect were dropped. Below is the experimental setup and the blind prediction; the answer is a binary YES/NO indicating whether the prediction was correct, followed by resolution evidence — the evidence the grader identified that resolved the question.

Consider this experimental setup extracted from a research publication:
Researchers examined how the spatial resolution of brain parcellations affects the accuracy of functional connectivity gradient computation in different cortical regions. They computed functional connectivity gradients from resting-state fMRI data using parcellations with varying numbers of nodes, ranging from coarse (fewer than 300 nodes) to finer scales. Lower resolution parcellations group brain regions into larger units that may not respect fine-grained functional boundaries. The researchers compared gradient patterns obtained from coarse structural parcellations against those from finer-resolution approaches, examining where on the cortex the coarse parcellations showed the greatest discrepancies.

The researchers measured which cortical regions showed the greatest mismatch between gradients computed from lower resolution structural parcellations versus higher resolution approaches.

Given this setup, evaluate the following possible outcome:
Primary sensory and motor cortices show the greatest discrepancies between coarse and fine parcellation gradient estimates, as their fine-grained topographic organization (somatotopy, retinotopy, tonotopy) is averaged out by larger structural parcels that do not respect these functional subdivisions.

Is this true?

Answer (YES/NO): NO